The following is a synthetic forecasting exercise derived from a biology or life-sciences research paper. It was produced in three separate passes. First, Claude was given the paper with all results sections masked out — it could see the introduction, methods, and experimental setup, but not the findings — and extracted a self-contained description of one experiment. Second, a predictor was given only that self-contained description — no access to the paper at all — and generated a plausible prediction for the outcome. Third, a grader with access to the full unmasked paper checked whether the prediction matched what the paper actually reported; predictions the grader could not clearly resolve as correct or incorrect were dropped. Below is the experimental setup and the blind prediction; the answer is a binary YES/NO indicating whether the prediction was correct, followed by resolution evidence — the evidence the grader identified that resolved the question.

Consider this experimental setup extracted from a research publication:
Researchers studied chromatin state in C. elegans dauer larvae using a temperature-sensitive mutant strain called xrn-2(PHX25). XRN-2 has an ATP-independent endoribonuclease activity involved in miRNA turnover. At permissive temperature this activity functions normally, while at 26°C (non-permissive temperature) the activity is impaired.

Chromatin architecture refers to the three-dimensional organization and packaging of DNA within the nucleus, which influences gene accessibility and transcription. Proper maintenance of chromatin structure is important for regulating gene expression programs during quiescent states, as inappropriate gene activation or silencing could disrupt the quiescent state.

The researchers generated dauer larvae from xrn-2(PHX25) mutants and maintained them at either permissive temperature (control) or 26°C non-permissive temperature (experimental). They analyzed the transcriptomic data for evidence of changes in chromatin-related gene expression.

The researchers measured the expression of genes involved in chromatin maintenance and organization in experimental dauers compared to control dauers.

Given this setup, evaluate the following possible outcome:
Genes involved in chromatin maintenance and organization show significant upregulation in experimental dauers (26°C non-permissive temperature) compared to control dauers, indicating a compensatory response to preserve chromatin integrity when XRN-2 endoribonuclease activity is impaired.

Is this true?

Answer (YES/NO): NO